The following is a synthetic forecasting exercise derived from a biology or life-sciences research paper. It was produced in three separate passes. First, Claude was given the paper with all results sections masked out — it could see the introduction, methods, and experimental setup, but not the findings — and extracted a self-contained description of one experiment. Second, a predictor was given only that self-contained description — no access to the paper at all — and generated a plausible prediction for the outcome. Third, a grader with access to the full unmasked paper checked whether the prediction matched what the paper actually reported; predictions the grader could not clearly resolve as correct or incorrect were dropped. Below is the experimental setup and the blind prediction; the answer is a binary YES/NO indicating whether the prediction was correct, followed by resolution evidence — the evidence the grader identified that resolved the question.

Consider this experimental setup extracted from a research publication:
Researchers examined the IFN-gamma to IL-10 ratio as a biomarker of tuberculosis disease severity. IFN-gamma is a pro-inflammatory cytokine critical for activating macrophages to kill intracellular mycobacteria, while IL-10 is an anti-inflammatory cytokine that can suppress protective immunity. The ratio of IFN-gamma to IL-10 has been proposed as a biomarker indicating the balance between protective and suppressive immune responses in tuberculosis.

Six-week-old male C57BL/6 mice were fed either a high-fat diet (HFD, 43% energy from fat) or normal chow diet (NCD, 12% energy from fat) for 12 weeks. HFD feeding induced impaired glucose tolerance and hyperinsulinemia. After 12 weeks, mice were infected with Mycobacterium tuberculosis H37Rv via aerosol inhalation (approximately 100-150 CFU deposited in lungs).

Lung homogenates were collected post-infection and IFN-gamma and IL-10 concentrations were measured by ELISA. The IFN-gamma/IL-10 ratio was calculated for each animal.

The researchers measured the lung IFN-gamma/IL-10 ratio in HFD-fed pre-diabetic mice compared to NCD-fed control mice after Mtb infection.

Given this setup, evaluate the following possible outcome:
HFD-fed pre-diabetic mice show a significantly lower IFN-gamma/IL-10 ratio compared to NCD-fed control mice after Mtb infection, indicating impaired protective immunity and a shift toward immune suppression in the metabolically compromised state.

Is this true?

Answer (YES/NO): YES